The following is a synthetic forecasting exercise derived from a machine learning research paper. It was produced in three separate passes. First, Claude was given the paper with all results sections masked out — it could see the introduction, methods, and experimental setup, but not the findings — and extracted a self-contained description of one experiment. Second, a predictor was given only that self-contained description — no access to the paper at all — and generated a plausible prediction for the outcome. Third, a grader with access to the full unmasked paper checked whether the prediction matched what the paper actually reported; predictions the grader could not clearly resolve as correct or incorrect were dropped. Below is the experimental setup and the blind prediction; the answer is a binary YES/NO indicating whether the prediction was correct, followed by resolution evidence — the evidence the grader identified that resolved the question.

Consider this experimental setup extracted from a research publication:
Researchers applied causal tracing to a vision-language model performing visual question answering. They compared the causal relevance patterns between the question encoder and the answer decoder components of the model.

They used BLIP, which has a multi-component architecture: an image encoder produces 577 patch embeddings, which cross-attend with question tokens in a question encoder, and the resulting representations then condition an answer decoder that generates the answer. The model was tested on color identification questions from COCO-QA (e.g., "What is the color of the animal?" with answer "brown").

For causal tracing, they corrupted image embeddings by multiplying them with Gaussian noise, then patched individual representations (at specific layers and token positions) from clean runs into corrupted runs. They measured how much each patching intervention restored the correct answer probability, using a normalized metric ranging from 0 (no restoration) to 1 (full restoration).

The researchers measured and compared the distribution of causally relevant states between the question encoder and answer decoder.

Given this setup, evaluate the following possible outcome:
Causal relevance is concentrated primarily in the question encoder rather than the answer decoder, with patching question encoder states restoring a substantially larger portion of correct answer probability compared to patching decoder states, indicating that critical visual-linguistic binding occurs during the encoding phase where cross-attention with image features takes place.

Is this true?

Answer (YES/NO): NO